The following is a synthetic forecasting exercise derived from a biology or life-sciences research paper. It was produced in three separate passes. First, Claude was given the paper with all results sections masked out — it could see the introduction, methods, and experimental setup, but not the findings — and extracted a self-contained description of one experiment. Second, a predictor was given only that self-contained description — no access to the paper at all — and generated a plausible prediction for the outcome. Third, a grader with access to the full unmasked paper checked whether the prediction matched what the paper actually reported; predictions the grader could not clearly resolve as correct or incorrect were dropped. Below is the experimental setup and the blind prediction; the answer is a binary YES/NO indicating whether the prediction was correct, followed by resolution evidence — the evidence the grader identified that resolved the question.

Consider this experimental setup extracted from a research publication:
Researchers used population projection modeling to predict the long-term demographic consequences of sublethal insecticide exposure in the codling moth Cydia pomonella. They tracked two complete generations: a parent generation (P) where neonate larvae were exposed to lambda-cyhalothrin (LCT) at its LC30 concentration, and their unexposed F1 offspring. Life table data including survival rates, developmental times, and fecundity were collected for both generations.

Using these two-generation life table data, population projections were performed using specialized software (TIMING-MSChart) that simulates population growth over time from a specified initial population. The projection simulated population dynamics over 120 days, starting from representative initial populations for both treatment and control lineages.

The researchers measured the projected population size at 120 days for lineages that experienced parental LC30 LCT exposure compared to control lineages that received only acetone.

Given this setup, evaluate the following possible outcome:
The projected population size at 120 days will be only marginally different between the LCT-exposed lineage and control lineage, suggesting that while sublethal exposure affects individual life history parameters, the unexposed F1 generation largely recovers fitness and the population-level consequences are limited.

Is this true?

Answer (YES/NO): NO